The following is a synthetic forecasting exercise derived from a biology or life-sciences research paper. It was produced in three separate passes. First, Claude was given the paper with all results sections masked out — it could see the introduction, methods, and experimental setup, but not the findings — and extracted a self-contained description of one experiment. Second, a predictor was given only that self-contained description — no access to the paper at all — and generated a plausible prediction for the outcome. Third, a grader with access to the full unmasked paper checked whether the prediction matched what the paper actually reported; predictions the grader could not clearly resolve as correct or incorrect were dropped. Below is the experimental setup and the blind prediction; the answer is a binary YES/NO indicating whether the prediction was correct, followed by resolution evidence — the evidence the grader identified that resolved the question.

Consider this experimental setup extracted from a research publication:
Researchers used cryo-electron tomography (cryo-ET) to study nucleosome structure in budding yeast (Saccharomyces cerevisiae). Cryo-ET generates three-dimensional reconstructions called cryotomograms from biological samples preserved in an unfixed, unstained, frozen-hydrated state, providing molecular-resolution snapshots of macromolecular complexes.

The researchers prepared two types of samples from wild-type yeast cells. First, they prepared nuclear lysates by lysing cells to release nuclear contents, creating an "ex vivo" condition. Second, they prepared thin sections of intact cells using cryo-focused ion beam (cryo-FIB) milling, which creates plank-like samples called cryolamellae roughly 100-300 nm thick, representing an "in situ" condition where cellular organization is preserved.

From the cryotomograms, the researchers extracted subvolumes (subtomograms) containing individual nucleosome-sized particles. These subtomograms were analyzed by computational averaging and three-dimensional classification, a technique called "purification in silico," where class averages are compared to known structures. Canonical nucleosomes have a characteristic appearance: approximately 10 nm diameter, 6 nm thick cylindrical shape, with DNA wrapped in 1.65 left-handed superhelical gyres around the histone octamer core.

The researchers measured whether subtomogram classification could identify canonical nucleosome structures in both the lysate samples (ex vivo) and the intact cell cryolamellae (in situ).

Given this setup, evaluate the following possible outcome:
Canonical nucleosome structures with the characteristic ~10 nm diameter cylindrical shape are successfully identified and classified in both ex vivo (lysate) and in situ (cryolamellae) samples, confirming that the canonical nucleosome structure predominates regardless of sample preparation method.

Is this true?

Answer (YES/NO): NO